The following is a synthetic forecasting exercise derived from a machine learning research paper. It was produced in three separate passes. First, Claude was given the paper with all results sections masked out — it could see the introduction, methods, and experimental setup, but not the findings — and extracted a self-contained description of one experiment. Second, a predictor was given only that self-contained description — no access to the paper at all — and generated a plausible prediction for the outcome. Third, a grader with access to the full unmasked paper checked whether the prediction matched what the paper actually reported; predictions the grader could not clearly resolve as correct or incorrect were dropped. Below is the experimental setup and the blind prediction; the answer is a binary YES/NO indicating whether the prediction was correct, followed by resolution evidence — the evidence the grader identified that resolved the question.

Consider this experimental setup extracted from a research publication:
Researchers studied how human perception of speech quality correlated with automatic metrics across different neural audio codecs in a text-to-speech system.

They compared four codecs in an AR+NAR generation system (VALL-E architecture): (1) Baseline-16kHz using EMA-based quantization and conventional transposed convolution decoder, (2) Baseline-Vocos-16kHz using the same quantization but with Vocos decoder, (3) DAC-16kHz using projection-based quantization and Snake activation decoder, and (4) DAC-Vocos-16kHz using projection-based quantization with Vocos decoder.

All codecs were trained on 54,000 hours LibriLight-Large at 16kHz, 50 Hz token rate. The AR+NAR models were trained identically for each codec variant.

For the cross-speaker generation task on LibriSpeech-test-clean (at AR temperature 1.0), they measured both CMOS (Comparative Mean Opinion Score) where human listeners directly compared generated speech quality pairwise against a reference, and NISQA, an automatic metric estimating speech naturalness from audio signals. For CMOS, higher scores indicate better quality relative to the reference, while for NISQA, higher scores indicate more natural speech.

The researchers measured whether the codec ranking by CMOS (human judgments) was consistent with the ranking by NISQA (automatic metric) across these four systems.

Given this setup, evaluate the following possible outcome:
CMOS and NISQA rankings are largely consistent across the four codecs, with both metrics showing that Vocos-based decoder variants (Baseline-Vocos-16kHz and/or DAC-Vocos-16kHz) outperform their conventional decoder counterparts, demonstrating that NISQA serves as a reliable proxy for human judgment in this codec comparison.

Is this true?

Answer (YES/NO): NO